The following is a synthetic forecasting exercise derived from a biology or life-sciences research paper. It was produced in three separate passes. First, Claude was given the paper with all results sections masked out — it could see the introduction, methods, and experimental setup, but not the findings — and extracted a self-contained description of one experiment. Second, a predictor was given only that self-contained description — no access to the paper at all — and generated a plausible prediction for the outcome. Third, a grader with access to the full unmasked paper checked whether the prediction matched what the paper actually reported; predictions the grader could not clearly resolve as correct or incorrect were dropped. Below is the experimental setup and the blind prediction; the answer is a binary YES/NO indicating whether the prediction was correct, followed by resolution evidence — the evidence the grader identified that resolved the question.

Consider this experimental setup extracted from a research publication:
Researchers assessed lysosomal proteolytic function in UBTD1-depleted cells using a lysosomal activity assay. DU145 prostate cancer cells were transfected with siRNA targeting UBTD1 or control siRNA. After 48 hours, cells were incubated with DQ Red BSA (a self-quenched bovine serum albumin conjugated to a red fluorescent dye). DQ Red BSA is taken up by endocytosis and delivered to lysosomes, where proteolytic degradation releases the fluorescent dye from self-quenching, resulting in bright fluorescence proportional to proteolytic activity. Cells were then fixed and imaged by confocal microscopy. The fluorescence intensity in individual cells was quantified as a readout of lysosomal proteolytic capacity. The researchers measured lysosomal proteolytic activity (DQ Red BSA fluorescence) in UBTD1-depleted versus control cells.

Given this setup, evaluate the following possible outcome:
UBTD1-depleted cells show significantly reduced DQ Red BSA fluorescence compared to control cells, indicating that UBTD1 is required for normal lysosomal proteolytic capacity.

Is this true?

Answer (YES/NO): NO